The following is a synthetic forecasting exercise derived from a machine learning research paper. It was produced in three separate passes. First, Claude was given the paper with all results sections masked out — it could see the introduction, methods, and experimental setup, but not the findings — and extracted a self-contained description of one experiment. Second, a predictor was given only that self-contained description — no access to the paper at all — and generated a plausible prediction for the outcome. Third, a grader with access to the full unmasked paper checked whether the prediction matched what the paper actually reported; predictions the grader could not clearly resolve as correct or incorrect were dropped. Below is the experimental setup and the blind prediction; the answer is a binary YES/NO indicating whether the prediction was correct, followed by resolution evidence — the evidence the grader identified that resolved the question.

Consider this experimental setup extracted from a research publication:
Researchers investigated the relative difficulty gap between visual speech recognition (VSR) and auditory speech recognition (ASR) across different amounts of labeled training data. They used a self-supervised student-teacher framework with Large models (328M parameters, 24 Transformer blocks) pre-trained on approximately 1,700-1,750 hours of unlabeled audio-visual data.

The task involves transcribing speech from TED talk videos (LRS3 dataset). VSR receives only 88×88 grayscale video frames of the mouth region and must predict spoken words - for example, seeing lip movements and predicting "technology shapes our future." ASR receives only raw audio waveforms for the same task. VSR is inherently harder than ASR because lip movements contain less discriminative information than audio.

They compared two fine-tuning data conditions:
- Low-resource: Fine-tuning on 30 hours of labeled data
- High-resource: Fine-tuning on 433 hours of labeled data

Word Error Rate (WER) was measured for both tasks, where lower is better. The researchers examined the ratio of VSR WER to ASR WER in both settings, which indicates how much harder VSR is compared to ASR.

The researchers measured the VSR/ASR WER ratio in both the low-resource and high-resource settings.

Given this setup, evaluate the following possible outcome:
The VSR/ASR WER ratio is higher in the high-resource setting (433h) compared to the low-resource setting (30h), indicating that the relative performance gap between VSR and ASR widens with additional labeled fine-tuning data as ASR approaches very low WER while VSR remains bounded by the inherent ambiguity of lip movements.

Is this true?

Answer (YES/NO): YES